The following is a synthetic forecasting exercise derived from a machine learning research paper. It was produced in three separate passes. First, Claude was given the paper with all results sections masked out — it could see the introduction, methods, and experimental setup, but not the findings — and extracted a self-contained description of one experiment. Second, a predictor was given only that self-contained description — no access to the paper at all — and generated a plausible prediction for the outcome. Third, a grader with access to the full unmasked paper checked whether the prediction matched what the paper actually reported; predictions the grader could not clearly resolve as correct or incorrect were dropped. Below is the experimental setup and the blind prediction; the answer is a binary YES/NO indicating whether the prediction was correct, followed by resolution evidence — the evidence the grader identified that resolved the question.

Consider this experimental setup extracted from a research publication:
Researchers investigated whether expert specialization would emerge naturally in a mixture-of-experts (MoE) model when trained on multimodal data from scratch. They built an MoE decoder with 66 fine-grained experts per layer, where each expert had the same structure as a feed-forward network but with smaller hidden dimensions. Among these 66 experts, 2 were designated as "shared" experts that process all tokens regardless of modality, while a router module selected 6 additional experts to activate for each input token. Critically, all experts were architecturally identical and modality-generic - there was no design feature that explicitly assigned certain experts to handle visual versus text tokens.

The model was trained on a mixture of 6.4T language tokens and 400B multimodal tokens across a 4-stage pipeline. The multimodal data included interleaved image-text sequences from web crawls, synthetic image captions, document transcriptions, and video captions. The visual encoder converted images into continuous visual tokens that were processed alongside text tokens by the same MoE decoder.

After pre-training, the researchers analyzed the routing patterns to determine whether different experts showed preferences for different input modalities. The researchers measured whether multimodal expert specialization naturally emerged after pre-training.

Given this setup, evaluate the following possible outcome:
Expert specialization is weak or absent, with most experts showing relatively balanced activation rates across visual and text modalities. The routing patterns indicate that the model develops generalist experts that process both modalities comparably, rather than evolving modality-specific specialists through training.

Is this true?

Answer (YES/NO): NO